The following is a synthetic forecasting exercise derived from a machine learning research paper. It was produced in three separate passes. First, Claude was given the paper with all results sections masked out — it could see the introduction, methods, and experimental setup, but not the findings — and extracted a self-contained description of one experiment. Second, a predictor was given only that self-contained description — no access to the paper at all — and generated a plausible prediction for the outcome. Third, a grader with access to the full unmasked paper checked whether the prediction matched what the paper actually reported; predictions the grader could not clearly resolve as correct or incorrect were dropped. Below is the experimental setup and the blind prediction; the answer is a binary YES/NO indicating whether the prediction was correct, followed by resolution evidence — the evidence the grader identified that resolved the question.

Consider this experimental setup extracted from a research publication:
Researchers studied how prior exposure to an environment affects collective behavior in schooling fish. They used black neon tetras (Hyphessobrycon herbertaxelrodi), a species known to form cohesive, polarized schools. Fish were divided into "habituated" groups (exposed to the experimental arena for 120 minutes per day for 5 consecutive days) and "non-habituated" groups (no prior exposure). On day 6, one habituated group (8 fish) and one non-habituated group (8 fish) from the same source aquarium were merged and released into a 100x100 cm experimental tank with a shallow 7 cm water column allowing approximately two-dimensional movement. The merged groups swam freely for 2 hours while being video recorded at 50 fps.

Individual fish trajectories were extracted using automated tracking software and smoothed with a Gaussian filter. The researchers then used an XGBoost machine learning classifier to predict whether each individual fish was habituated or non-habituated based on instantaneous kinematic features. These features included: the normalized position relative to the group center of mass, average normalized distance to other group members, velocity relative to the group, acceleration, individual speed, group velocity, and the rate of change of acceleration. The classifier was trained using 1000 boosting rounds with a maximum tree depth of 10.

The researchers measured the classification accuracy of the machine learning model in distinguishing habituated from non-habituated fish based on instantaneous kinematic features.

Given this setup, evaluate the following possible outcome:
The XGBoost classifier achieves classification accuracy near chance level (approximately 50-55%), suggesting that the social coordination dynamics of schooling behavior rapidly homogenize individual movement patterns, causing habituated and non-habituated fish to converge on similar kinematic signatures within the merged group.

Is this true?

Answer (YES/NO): YES